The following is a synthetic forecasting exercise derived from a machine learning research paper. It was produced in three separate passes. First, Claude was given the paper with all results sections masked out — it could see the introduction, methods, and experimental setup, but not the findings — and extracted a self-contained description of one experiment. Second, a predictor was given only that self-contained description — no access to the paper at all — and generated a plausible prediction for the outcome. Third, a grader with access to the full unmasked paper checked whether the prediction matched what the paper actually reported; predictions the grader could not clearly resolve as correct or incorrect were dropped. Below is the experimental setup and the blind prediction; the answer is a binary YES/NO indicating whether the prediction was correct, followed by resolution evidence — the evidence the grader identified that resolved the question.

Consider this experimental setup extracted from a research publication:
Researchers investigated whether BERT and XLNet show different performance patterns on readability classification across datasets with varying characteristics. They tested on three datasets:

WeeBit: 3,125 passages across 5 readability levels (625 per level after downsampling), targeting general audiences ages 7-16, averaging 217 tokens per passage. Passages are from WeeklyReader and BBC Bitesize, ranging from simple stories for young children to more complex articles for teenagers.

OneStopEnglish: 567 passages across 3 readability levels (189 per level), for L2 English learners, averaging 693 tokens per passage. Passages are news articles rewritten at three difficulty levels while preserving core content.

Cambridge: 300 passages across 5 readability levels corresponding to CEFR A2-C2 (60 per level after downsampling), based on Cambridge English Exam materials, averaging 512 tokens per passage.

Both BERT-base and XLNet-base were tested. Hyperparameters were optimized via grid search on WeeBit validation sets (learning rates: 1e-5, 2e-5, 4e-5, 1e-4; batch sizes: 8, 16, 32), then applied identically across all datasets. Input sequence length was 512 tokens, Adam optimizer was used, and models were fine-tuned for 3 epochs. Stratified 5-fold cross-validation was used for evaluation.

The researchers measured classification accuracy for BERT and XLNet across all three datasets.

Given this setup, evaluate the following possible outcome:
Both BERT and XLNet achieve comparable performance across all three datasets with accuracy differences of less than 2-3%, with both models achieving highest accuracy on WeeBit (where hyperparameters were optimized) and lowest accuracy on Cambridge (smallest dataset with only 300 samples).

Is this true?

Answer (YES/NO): YES